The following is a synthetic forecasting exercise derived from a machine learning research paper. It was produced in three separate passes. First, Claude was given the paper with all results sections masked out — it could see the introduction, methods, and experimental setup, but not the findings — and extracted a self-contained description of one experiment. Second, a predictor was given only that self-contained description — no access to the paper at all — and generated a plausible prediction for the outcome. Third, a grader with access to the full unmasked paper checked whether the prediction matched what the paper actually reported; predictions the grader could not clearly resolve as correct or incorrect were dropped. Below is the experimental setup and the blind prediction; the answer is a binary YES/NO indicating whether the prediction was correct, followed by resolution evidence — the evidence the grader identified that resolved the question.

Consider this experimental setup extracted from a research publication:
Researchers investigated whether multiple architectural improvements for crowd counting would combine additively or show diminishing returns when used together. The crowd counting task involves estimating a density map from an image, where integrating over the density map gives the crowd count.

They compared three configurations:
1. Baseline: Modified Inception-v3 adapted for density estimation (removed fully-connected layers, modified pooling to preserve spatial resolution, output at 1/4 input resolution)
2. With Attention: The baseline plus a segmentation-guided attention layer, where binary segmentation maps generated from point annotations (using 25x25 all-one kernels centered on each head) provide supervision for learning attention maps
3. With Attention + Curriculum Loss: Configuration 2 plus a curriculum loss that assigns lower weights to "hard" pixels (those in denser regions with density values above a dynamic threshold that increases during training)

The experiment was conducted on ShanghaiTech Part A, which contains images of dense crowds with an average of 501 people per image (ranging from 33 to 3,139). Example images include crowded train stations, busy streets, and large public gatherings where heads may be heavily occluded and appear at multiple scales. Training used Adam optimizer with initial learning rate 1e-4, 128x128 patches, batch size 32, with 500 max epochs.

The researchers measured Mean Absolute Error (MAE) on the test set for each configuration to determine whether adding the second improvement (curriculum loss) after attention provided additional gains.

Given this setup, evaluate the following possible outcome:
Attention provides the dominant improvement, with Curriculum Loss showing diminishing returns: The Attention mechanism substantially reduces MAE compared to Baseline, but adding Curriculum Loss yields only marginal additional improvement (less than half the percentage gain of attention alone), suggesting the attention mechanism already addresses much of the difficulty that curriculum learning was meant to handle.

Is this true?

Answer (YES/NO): YES